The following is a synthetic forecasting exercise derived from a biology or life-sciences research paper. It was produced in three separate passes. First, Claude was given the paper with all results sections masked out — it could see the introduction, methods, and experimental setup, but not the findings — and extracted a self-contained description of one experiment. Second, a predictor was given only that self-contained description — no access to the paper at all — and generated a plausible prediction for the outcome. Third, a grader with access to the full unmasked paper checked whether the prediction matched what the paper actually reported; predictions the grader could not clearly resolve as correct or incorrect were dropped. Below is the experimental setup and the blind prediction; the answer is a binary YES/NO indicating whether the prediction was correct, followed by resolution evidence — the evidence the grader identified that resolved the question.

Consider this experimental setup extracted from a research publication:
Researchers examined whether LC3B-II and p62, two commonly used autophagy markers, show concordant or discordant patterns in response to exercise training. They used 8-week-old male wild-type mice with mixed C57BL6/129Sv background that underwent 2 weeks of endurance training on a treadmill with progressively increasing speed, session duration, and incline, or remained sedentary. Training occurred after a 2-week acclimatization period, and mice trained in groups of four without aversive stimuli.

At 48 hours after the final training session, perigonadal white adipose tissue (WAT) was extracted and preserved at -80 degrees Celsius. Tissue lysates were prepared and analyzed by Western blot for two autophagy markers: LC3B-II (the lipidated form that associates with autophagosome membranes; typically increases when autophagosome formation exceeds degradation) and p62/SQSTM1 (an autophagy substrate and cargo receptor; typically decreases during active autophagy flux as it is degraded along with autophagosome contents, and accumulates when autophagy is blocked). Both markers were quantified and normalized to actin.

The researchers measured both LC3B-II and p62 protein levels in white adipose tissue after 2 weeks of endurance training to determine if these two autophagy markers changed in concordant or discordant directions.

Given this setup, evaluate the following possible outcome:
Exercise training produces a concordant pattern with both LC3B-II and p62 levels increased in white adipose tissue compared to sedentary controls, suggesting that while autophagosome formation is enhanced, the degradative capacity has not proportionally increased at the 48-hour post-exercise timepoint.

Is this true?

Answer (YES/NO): YES